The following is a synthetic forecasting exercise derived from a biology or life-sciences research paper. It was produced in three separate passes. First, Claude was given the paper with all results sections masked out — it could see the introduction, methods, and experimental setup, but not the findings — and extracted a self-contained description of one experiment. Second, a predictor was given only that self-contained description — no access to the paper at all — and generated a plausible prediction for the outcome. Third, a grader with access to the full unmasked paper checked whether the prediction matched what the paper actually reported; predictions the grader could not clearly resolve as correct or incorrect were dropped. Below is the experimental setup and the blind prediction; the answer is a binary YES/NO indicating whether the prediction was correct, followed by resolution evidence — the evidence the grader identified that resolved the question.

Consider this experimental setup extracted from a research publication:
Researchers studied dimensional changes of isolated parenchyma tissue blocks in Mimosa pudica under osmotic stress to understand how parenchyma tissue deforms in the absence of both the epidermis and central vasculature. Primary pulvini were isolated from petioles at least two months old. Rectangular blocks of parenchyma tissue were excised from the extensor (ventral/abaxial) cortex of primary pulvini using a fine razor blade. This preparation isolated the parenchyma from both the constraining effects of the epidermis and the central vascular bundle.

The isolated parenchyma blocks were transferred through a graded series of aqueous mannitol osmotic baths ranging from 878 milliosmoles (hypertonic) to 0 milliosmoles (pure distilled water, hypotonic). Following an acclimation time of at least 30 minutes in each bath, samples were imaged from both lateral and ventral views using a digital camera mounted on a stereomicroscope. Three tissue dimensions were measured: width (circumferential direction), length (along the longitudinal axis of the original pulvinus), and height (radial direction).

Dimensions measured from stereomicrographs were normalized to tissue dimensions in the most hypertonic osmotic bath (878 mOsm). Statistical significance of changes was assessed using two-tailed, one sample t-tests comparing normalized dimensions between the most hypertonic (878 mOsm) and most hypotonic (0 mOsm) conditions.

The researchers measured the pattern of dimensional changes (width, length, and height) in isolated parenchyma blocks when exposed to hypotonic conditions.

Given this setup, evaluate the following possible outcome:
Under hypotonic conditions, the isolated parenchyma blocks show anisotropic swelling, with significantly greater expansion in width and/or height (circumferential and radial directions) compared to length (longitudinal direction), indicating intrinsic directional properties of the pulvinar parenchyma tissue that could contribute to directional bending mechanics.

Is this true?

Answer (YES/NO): NO